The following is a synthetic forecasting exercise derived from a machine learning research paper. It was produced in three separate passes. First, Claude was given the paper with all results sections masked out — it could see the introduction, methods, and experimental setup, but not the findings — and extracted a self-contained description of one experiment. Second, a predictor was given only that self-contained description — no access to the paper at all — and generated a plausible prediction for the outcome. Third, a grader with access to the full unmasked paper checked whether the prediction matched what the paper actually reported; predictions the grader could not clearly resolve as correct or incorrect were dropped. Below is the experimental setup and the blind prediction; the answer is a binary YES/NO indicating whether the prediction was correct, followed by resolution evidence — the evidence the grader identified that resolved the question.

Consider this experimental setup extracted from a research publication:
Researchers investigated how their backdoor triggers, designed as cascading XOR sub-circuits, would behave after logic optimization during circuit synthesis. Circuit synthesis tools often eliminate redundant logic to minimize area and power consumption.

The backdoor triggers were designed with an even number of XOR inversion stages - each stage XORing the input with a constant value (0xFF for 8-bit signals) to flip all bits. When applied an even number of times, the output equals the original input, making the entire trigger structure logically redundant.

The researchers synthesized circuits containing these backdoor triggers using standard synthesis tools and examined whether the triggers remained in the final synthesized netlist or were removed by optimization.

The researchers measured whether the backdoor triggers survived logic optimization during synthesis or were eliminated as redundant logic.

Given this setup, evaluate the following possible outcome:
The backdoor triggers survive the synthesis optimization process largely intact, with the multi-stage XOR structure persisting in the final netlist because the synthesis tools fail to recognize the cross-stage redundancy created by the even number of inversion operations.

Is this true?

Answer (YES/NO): NO